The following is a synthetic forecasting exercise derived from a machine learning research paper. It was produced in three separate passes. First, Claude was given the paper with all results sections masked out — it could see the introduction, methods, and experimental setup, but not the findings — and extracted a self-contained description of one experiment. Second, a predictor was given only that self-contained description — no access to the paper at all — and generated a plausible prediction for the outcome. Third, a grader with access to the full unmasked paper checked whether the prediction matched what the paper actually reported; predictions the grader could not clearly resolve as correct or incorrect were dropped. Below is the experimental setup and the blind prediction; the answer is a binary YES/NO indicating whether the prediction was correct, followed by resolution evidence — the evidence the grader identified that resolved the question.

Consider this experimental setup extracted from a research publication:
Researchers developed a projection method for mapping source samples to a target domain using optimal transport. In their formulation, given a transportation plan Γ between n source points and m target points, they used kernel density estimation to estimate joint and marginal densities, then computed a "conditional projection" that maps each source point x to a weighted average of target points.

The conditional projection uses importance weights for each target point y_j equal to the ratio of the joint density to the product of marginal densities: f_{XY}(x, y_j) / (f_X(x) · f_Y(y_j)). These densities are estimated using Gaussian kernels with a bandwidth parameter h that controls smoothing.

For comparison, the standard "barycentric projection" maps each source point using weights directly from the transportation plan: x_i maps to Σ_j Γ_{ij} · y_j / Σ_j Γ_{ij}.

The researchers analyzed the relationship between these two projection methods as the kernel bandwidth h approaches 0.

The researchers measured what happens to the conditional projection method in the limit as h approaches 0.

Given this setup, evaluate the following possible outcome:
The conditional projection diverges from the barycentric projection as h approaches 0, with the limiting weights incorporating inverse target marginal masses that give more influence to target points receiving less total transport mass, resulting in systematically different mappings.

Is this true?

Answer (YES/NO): NO